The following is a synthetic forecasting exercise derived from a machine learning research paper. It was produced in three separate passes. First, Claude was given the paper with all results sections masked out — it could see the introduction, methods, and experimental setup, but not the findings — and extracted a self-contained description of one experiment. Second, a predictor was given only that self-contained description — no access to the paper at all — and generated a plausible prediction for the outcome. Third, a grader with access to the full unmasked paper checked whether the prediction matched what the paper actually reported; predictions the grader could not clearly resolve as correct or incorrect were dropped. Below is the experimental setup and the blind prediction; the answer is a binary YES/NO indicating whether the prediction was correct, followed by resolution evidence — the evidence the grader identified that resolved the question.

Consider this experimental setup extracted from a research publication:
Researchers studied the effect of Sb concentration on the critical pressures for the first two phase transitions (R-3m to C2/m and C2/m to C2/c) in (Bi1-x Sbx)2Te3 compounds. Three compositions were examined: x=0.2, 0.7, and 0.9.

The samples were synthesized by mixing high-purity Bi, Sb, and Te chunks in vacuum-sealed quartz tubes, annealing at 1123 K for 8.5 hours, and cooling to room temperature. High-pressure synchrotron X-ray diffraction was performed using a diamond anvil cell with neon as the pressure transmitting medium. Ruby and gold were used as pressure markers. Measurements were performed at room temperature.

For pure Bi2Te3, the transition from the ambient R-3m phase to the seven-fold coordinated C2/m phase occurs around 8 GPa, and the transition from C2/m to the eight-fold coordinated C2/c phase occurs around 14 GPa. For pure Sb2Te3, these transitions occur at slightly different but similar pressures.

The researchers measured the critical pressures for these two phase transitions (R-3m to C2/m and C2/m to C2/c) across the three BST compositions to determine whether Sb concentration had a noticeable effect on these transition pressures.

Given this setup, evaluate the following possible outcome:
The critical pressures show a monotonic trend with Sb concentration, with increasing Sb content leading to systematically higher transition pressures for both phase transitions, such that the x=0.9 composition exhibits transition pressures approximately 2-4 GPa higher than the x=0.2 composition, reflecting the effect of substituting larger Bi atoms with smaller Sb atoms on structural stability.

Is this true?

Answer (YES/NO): NO